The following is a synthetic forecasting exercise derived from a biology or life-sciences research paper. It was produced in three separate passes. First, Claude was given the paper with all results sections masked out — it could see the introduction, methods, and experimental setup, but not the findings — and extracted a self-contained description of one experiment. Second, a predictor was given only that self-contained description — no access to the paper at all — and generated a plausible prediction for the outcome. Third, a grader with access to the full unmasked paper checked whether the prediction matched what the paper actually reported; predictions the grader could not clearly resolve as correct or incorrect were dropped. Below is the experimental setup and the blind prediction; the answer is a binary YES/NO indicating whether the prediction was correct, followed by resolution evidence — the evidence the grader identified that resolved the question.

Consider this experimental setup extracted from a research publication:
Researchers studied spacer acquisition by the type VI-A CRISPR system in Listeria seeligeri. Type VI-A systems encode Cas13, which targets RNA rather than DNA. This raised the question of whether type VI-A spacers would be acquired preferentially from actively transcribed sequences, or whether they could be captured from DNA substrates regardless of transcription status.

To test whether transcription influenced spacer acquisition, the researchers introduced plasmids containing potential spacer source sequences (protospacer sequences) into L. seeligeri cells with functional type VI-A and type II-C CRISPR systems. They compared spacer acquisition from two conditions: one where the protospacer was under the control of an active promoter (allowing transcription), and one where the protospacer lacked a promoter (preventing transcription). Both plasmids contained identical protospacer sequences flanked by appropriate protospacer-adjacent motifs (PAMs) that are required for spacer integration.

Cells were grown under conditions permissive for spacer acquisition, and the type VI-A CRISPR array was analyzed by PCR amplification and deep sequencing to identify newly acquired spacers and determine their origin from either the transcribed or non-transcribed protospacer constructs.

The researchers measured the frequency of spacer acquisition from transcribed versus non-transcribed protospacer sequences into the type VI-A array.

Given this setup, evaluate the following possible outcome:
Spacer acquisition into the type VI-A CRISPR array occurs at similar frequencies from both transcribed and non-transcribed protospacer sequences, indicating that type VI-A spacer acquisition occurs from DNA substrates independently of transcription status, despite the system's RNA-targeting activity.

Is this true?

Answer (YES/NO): YES